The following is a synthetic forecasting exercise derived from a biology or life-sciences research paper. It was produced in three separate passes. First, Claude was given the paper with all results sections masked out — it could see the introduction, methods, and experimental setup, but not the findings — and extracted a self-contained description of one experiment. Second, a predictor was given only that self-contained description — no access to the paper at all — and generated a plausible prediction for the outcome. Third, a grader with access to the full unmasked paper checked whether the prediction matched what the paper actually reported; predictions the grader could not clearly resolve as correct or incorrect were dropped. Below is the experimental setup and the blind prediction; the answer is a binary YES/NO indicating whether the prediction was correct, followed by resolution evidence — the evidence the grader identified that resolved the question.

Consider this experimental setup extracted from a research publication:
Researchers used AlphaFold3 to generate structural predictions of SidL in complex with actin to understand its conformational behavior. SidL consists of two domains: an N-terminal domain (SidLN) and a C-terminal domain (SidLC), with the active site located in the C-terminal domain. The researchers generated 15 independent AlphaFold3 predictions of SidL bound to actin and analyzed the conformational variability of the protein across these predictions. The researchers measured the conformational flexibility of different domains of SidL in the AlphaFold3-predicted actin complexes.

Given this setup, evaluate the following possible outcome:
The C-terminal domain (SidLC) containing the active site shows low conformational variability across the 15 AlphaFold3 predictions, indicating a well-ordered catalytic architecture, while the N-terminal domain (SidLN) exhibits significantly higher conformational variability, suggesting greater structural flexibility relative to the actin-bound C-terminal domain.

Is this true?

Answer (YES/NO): YES